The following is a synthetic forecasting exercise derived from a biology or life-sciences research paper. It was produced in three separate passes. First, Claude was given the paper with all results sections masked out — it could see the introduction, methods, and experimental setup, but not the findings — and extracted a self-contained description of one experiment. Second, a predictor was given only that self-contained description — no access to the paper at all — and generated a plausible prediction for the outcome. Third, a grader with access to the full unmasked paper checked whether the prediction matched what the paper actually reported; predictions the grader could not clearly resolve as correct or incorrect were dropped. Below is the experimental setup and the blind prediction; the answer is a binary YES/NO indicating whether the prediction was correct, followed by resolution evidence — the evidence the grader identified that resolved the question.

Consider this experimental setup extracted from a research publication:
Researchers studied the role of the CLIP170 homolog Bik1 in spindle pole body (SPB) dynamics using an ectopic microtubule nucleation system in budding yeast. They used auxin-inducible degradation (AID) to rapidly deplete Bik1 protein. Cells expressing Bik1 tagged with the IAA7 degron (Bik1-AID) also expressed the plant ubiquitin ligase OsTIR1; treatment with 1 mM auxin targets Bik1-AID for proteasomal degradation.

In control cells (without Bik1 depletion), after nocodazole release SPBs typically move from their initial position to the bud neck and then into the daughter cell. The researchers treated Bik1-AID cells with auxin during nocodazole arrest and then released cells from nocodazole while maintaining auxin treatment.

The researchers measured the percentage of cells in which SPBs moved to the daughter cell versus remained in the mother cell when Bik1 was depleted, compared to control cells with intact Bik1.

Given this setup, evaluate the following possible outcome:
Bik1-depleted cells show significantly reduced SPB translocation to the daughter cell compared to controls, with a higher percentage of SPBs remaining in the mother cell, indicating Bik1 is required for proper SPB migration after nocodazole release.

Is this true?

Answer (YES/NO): YES